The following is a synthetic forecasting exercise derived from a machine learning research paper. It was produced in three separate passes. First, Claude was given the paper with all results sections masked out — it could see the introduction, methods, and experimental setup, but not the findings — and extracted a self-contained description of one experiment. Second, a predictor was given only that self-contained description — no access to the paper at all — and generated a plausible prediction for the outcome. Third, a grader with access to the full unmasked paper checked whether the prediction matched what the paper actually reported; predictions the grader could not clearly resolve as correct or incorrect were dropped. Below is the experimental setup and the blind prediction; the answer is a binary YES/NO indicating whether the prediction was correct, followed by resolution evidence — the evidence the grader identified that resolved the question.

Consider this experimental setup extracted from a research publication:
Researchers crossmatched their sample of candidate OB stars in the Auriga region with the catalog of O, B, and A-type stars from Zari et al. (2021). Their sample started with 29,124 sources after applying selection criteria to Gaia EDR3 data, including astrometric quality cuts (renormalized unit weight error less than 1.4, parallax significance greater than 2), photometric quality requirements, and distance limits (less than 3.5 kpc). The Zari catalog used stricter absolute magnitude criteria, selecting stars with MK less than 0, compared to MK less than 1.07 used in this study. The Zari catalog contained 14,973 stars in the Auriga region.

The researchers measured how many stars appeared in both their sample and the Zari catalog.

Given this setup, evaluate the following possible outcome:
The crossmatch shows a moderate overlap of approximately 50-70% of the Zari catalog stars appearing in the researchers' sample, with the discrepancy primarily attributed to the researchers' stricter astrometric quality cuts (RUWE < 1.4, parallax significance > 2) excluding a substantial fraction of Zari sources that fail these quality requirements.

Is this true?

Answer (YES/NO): NO